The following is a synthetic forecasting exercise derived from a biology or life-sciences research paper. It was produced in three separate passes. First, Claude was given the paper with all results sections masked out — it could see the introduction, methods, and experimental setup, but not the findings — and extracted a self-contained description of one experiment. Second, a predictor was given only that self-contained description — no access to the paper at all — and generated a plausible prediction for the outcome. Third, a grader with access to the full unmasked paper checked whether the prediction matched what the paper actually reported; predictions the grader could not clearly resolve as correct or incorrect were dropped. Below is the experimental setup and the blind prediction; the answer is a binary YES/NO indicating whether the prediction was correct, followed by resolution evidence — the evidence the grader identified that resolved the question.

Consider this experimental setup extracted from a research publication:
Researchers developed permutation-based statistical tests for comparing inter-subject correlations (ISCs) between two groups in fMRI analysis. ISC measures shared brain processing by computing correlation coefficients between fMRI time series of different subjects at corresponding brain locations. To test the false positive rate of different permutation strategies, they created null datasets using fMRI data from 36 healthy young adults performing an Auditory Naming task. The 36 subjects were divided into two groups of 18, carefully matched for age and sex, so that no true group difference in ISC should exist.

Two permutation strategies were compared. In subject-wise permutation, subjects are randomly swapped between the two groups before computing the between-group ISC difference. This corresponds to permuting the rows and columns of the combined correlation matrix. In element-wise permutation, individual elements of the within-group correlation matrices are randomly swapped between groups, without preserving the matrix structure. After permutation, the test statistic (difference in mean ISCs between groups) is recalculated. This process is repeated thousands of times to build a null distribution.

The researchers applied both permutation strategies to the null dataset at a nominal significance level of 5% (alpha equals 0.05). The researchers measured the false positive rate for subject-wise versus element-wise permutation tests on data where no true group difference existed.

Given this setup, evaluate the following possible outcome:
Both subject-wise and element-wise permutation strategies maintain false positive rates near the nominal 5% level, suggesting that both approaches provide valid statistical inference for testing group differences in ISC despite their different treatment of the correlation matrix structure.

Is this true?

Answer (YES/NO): NO